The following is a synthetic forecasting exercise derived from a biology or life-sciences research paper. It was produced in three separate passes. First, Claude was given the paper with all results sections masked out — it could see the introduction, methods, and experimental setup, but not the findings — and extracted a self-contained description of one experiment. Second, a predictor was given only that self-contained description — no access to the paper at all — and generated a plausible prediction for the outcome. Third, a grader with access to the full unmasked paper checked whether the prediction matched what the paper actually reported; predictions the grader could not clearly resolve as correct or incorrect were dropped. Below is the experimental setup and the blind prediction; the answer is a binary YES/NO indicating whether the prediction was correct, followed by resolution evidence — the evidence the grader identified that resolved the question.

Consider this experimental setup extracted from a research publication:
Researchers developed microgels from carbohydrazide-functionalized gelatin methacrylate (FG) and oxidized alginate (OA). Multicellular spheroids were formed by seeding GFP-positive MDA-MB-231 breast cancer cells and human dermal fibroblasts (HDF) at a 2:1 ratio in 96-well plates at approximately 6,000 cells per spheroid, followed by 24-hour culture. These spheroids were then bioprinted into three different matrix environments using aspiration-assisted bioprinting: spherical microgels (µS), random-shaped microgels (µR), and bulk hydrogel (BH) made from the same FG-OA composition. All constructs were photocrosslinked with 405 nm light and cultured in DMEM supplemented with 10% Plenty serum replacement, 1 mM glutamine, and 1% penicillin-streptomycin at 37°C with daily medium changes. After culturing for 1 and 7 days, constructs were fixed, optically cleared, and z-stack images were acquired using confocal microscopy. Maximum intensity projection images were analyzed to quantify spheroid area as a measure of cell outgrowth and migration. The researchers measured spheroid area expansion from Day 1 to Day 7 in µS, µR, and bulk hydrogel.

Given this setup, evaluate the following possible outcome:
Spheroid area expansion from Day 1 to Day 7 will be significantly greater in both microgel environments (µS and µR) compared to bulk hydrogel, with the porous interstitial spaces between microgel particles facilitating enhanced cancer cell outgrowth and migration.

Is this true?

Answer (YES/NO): YES